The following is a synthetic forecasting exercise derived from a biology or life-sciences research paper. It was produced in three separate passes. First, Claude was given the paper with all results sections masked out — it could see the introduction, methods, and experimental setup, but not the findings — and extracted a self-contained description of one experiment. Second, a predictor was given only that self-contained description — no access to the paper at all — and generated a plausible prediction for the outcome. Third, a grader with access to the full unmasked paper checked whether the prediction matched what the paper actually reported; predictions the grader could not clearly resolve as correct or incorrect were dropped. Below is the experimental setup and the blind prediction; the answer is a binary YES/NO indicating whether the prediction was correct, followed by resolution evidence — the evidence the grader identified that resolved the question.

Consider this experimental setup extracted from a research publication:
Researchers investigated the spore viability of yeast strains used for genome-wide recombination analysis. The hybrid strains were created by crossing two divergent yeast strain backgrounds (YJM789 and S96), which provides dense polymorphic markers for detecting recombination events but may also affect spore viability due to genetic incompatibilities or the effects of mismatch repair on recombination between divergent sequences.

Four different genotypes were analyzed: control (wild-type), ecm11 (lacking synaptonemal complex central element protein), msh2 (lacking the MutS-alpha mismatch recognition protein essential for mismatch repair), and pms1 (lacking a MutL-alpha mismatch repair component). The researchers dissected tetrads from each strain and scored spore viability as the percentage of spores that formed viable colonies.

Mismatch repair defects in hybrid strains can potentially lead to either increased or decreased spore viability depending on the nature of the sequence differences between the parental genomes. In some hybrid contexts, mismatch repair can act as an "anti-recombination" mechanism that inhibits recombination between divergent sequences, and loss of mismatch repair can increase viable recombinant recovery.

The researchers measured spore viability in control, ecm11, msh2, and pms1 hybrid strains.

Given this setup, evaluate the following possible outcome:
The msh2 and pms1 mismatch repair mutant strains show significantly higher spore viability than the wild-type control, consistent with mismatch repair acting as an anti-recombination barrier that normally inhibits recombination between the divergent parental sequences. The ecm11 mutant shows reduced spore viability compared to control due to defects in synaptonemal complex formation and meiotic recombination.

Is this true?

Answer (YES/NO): NO